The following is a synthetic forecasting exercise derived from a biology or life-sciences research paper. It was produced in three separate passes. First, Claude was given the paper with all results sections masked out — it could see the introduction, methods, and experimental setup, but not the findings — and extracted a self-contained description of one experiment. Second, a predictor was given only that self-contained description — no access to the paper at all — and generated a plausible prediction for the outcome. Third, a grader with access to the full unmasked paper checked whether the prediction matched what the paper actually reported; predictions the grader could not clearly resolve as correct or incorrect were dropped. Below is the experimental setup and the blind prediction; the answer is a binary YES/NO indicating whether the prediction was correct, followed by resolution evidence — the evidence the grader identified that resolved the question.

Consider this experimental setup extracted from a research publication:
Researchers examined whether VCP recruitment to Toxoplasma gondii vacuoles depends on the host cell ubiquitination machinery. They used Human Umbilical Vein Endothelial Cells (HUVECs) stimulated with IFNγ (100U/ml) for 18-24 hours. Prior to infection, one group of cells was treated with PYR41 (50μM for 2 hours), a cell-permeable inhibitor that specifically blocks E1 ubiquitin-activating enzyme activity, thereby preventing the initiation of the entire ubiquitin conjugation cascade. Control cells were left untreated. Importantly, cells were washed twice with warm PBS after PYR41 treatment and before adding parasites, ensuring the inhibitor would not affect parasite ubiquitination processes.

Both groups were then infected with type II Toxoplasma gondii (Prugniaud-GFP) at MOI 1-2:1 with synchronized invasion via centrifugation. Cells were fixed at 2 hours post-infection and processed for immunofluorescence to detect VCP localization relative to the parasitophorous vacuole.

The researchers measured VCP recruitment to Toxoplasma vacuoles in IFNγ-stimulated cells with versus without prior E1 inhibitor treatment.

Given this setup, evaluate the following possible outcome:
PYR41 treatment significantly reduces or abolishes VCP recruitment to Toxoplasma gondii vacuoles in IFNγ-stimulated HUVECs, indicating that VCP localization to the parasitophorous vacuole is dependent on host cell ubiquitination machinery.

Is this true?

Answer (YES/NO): YES